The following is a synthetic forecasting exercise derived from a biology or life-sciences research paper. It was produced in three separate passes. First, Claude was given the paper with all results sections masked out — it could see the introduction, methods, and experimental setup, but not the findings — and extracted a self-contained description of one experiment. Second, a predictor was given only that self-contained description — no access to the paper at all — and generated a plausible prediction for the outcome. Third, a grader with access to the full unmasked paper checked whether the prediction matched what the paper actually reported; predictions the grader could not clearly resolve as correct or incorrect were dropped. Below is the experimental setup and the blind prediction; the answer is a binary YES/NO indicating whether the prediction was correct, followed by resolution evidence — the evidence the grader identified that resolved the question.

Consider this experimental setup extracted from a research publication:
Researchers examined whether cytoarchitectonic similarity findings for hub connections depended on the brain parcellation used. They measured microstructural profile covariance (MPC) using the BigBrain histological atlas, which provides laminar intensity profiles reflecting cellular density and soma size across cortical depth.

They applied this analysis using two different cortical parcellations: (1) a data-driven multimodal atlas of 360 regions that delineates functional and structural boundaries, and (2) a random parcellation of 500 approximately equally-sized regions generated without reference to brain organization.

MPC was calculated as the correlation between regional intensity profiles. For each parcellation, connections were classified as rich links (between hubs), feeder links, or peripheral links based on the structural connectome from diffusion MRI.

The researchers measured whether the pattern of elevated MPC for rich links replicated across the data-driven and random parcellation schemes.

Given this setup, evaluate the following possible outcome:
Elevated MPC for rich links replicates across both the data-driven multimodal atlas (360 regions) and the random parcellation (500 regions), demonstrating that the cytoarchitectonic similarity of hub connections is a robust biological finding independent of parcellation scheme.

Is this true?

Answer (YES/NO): NO